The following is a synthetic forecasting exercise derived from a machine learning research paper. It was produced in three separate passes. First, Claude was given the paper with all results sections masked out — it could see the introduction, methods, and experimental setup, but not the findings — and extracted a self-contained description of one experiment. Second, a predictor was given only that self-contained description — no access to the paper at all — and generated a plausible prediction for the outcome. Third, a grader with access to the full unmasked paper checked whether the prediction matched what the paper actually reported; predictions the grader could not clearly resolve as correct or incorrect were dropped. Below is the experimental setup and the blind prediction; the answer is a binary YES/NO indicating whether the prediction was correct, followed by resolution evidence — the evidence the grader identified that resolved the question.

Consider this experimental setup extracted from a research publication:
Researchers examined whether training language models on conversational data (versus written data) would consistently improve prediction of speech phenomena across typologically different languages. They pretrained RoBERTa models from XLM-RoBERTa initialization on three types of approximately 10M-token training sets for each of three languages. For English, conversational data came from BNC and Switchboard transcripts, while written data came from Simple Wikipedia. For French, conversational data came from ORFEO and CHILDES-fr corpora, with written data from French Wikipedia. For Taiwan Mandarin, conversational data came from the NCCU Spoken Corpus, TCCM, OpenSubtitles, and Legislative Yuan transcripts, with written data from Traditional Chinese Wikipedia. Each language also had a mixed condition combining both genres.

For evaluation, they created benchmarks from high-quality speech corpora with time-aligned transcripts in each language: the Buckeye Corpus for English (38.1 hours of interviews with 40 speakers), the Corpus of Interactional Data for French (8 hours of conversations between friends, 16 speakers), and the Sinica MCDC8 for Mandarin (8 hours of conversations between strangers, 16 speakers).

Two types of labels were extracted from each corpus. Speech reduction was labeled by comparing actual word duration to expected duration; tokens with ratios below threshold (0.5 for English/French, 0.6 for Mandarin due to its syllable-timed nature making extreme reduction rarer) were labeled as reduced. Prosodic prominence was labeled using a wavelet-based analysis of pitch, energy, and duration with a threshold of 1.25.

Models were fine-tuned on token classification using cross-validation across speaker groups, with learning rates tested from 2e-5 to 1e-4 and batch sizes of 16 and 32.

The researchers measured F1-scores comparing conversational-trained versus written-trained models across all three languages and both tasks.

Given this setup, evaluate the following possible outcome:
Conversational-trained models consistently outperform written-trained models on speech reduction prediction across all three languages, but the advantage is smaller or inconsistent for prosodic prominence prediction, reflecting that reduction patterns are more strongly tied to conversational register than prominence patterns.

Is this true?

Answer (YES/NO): NO